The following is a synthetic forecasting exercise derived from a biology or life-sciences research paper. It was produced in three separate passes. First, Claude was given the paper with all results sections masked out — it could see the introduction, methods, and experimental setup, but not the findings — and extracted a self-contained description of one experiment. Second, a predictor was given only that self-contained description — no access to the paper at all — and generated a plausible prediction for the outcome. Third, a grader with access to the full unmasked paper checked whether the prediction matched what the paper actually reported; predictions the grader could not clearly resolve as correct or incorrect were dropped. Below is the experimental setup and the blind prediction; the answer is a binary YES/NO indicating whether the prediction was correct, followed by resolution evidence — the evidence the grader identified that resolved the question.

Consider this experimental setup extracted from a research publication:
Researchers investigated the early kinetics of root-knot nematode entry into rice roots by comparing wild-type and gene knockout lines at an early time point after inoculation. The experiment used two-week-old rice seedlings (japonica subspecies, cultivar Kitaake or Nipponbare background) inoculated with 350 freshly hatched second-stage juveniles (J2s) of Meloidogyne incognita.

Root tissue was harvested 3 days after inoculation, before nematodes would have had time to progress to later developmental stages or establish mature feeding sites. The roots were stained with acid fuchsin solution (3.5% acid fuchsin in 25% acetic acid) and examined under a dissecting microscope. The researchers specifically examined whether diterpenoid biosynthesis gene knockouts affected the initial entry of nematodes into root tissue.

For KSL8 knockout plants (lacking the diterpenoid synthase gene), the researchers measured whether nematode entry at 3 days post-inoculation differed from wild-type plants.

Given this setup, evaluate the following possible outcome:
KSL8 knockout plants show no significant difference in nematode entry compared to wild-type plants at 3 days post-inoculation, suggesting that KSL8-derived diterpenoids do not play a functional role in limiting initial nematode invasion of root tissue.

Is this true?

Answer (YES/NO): NO